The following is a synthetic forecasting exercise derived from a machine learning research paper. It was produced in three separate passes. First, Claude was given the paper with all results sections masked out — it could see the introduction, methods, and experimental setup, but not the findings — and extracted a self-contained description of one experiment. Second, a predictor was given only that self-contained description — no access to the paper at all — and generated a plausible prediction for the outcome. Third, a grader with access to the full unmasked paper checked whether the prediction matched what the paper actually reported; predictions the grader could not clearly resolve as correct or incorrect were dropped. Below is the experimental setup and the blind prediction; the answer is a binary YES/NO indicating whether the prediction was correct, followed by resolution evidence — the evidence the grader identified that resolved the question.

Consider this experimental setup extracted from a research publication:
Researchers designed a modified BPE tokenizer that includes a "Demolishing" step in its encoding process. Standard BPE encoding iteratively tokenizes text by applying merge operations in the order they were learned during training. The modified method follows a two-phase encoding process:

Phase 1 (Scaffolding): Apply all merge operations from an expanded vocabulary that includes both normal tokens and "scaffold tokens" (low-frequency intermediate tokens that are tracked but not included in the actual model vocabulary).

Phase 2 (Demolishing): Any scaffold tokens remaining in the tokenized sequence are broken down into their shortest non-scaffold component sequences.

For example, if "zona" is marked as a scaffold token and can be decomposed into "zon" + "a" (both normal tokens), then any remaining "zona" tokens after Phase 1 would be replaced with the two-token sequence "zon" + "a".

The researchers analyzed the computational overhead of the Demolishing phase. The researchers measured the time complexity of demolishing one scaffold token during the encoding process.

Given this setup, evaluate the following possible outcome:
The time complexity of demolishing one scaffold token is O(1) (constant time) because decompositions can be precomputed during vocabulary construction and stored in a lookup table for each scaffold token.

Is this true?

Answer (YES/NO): YES